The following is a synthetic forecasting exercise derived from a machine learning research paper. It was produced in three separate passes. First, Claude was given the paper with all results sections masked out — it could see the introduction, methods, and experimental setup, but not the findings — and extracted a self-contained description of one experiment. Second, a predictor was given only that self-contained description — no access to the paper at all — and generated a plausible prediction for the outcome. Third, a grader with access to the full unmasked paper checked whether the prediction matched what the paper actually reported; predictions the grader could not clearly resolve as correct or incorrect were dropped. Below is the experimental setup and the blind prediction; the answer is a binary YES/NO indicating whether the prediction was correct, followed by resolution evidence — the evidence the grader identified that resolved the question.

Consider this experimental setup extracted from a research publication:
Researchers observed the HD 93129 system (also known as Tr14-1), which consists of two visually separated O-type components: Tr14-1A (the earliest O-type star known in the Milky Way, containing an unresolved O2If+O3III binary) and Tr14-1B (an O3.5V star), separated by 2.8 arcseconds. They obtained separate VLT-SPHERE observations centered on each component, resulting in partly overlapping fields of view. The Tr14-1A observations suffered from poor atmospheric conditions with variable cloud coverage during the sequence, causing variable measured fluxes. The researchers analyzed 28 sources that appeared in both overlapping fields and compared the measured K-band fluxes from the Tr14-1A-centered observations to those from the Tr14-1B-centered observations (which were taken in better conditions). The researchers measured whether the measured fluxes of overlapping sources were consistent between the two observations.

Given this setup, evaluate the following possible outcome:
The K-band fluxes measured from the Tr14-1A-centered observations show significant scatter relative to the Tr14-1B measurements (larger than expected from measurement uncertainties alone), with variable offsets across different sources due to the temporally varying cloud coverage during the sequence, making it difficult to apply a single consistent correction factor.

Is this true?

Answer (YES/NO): NO